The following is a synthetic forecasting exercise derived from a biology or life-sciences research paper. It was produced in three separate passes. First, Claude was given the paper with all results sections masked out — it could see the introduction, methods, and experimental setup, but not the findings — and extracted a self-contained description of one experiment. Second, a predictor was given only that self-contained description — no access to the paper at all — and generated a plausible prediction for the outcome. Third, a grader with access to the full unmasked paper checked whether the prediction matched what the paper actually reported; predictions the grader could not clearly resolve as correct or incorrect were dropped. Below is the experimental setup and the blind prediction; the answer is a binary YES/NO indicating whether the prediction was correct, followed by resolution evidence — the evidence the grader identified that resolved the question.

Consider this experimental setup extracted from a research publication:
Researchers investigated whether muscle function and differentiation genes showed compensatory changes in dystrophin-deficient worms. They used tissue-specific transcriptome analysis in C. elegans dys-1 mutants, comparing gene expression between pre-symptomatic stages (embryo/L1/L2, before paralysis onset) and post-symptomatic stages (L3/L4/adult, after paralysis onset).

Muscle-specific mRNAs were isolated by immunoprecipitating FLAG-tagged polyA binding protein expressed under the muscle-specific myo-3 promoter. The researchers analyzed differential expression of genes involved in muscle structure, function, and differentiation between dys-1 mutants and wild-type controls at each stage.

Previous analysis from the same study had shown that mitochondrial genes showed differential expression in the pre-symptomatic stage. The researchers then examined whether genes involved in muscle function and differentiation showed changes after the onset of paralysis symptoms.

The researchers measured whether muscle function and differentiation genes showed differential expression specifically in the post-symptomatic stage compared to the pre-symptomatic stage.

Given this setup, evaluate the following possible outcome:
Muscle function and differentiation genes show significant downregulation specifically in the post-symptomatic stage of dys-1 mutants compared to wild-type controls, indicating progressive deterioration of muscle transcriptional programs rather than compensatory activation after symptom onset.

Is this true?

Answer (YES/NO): NO